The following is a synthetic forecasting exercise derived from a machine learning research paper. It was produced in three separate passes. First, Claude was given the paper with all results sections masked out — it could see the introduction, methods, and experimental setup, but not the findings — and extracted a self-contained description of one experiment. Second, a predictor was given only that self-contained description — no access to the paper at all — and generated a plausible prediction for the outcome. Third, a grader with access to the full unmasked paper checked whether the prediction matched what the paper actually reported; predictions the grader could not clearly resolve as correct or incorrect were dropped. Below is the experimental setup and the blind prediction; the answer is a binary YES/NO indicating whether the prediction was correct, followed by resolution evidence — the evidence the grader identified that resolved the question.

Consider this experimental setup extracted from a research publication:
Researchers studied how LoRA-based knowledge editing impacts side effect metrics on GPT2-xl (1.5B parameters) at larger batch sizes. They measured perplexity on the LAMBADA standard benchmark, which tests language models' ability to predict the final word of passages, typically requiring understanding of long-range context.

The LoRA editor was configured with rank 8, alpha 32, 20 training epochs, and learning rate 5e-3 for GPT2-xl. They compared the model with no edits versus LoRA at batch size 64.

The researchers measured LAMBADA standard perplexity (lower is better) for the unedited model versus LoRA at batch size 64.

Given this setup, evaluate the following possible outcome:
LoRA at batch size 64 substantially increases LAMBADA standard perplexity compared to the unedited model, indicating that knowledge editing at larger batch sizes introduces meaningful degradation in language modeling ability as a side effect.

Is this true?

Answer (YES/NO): YES